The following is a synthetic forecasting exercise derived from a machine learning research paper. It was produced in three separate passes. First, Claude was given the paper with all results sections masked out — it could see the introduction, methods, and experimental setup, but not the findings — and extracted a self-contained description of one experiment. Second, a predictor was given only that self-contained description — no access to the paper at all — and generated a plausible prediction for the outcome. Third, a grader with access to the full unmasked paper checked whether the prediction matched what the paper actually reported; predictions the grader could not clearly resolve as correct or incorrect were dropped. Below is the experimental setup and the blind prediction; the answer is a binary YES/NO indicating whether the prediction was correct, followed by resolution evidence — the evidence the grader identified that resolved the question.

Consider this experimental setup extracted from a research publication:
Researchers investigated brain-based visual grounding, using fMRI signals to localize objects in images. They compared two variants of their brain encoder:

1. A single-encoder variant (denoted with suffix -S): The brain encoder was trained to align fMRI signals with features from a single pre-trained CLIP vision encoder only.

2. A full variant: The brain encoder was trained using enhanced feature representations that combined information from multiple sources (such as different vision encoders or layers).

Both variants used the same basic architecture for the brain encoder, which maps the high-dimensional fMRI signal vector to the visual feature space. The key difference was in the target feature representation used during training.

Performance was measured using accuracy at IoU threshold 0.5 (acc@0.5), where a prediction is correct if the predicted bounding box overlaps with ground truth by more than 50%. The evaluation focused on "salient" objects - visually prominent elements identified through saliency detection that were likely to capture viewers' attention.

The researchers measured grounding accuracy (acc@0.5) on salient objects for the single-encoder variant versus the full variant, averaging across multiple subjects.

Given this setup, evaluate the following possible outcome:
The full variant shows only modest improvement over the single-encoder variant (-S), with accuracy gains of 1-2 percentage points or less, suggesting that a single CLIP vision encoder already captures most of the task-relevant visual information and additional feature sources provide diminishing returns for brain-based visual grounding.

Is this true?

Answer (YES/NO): NO